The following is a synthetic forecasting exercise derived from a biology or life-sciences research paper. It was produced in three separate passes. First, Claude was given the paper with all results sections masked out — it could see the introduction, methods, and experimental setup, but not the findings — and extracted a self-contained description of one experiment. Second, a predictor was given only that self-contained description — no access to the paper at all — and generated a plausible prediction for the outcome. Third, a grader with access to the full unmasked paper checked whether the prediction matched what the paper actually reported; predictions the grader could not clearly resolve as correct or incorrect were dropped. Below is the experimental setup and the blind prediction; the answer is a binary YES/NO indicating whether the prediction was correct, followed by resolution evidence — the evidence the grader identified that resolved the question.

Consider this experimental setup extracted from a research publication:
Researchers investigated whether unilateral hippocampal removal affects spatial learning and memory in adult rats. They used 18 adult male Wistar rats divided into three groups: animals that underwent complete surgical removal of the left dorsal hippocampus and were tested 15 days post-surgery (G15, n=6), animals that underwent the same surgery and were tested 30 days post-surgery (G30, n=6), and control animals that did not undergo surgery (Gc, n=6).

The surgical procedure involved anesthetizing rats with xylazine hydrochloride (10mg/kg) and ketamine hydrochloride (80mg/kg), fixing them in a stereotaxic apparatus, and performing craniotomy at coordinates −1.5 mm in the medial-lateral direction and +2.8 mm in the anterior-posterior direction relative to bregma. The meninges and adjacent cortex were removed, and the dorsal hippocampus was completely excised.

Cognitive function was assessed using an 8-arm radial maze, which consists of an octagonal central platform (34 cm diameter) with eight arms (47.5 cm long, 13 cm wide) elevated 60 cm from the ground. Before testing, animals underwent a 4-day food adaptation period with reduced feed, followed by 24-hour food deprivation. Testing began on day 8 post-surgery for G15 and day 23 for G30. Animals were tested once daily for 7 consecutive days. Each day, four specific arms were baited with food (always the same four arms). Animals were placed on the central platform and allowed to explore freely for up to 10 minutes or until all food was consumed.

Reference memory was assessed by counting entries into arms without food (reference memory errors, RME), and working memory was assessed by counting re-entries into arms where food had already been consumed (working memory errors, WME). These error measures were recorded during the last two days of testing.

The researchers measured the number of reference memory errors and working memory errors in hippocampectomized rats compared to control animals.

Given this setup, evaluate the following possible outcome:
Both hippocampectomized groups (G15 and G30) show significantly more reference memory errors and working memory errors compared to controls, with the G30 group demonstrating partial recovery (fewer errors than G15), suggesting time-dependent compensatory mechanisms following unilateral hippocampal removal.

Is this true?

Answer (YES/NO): NO